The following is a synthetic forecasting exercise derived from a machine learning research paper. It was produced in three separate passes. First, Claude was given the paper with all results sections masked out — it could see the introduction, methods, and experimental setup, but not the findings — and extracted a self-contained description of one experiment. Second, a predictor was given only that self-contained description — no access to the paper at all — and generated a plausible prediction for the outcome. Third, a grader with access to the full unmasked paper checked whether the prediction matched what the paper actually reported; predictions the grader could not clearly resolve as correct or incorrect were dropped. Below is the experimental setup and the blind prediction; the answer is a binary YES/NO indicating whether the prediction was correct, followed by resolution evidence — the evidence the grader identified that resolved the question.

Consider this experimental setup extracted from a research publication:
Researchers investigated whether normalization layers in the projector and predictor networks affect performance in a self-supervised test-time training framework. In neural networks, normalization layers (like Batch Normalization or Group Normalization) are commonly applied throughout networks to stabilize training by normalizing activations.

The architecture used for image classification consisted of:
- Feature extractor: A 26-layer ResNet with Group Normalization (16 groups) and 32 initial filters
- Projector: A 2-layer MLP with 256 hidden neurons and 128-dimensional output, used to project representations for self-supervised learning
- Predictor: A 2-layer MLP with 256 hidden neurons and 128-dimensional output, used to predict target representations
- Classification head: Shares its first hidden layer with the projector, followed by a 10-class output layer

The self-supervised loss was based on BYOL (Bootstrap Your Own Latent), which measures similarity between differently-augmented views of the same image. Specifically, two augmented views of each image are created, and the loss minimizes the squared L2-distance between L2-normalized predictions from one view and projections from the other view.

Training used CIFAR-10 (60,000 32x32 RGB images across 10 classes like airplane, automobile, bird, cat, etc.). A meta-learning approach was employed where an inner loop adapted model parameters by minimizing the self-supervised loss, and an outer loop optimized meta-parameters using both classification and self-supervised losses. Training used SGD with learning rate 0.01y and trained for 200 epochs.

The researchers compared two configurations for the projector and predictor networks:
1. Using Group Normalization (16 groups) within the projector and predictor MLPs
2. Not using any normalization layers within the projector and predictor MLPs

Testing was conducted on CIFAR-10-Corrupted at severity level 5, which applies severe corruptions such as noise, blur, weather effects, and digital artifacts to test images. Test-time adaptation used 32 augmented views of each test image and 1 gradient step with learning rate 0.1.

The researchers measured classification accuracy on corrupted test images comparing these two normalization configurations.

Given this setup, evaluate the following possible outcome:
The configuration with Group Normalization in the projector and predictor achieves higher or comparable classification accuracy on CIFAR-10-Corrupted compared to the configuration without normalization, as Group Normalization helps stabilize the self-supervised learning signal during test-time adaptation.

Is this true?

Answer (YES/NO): NO